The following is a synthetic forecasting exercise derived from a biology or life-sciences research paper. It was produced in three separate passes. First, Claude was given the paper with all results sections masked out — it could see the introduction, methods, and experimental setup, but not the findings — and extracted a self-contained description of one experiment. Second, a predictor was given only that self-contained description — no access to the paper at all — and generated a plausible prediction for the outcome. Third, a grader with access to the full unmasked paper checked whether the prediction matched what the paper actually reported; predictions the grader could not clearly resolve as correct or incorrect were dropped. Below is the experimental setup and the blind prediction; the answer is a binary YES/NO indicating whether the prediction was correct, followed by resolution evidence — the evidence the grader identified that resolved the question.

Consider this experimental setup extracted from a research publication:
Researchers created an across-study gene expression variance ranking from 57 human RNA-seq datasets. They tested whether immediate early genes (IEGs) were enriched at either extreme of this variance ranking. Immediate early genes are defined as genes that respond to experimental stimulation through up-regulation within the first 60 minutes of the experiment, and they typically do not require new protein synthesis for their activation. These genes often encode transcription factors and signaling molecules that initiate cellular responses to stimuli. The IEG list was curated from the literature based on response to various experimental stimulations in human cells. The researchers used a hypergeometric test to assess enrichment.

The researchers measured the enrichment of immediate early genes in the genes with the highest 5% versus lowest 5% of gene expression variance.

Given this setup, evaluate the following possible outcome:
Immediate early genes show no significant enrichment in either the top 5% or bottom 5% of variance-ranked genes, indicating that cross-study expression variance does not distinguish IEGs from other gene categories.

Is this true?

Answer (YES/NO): NO